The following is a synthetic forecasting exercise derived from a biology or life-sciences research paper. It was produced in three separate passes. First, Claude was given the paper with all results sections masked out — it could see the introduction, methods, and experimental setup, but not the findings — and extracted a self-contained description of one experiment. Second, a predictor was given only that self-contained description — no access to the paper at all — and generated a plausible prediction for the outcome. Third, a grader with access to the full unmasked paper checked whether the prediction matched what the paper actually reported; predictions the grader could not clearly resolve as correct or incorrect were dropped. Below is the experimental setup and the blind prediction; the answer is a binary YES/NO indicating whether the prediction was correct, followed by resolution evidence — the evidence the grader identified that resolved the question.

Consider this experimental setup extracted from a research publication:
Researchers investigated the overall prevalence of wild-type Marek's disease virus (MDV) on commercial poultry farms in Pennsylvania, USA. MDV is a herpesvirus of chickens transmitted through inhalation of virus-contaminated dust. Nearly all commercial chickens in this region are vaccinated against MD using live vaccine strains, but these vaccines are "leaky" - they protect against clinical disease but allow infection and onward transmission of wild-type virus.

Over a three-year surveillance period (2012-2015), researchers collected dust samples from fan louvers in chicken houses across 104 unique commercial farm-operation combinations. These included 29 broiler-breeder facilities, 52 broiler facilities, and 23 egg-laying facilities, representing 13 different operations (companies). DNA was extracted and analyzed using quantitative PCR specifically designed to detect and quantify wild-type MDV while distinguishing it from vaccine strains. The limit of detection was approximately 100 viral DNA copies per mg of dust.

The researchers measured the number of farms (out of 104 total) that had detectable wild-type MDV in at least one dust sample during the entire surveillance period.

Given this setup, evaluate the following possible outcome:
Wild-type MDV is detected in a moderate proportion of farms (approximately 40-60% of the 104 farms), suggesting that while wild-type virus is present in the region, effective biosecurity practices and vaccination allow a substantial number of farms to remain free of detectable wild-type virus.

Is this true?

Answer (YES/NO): NO